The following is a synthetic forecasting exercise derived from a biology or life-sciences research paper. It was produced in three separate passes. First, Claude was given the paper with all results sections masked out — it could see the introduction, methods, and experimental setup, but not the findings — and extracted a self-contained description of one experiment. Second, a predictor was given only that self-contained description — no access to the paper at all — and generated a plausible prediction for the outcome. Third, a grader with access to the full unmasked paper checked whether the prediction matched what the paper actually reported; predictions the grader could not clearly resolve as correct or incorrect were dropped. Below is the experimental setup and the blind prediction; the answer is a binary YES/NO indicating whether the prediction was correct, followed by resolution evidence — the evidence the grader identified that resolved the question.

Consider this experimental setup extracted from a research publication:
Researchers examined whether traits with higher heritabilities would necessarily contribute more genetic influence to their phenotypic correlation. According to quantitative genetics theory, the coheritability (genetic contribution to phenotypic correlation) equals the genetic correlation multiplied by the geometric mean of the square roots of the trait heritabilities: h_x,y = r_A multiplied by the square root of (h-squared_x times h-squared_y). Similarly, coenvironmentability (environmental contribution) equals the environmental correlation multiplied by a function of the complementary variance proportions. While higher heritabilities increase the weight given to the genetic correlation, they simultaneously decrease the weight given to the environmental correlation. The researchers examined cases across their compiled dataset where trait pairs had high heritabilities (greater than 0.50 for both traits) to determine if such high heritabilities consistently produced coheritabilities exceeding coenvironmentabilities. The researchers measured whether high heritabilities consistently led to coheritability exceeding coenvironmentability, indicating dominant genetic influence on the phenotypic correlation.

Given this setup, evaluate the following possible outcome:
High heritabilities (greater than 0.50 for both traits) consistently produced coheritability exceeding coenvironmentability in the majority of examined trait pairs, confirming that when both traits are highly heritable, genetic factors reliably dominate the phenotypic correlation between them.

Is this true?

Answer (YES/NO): NO